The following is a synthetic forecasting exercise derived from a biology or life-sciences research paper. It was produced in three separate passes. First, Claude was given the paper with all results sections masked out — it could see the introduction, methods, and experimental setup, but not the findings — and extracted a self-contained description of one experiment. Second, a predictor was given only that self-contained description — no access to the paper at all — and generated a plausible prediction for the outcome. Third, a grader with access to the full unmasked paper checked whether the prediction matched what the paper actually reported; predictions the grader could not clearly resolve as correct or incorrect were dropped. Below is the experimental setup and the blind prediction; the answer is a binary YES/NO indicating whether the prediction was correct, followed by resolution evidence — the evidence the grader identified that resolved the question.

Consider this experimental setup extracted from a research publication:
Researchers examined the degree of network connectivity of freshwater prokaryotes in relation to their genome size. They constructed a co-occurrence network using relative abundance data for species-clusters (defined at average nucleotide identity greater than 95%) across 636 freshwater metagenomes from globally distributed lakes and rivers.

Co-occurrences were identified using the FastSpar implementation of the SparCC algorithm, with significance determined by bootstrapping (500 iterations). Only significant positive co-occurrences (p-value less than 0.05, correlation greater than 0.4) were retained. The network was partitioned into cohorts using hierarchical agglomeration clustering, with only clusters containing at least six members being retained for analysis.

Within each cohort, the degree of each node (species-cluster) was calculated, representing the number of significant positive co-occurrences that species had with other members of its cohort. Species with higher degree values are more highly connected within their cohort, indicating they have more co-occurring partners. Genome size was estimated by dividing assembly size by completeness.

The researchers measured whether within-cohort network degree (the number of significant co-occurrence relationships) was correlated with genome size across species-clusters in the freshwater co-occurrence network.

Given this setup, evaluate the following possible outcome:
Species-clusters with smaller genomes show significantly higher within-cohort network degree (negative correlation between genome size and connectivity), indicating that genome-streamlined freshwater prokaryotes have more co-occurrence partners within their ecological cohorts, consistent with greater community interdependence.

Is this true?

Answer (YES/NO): YES